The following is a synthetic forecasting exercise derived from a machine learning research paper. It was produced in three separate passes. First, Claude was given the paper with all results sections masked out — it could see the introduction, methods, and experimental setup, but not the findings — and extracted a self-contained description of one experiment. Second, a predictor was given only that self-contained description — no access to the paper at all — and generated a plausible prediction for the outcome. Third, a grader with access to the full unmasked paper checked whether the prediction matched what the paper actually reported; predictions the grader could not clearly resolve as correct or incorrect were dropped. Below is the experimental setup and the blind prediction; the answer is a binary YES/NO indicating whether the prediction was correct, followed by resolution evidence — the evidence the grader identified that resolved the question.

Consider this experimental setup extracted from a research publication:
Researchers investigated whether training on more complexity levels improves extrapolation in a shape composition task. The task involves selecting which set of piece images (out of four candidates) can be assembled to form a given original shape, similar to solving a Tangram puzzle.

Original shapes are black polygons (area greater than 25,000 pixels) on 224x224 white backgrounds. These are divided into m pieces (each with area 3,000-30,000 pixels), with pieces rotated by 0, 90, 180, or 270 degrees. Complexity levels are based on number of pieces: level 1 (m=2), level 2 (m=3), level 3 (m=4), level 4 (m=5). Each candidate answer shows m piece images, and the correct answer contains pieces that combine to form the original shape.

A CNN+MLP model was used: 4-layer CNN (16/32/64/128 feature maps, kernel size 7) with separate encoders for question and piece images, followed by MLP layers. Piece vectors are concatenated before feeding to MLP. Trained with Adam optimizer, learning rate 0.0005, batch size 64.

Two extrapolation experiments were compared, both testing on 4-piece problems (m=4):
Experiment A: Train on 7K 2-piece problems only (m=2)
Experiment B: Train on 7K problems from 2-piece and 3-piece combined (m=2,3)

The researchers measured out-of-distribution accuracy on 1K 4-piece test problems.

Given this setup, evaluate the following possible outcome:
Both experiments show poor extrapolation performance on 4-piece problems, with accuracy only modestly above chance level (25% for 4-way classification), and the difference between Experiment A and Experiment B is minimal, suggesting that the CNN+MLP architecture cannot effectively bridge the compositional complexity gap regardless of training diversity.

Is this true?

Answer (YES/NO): NO